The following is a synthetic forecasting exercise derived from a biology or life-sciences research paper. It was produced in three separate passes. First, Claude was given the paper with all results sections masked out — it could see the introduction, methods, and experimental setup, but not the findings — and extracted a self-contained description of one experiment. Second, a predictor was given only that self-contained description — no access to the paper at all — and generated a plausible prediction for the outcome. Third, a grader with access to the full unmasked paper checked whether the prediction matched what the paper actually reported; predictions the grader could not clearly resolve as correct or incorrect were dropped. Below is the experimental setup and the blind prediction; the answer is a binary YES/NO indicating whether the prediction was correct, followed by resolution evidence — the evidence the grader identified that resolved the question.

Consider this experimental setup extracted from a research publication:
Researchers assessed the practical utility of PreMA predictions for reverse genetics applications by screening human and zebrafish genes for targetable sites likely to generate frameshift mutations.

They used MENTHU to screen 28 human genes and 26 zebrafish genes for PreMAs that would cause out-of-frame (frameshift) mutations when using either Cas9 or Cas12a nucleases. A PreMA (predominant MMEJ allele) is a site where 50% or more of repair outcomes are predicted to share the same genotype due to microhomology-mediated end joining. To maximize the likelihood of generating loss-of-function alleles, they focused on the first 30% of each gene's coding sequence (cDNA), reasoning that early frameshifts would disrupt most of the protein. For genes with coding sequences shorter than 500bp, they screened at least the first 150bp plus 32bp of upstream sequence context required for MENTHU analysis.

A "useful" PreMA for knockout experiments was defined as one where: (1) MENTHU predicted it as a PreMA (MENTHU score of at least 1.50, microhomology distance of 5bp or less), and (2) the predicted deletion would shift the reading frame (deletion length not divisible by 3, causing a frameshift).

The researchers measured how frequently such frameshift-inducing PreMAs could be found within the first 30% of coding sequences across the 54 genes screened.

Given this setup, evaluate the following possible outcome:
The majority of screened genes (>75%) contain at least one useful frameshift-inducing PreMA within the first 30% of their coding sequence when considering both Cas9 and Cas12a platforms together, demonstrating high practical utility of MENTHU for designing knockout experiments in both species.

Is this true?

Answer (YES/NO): YES